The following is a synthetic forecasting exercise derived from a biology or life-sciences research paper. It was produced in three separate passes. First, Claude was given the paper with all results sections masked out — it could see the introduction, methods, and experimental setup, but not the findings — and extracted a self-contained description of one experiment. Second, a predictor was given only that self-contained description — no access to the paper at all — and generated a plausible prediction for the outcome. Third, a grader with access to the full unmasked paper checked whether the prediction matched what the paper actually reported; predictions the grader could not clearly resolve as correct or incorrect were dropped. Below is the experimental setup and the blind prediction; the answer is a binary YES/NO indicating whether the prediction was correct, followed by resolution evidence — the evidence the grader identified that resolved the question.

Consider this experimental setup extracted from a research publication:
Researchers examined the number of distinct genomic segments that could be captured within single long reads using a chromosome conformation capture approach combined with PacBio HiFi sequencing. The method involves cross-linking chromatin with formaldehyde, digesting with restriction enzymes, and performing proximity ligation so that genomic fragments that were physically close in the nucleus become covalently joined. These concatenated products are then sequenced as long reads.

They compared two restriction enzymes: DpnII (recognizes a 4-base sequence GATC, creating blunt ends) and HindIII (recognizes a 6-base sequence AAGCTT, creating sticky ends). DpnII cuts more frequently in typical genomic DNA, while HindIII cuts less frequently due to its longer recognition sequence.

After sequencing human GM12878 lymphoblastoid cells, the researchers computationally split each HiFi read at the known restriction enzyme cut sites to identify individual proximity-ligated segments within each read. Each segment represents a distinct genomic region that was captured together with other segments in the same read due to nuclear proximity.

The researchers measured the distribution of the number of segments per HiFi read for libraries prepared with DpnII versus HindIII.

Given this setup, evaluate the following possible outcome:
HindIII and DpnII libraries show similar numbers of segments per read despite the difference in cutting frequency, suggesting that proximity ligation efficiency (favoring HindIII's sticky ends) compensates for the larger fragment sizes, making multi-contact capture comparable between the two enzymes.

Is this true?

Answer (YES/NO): NO